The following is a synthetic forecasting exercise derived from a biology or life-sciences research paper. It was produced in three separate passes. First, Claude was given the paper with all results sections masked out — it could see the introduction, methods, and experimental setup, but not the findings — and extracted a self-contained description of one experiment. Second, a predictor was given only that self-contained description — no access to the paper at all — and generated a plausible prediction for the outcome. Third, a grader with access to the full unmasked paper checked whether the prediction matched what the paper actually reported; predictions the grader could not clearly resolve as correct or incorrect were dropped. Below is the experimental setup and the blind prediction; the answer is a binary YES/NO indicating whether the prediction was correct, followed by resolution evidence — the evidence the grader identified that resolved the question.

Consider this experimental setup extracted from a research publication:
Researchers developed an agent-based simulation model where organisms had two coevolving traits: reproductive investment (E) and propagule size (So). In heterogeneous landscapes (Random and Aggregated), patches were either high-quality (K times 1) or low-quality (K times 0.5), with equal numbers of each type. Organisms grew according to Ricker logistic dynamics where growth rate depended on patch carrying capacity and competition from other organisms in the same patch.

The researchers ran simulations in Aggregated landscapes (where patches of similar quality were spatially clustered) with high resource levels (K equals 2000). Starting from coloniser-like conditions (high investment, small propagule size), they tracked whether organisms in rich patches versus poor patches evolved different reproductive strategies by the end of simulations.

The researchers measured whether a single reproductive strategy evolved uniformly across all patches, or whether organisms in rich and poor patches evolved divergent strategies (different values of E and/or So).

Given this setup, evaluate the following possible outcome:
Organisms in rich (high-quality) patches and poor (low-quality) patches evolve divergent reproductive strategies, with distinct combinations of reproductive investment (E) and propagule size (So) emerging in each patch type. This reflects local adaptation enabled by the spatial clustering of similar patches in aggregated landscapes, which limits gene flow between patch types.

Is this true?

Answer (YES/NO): YES